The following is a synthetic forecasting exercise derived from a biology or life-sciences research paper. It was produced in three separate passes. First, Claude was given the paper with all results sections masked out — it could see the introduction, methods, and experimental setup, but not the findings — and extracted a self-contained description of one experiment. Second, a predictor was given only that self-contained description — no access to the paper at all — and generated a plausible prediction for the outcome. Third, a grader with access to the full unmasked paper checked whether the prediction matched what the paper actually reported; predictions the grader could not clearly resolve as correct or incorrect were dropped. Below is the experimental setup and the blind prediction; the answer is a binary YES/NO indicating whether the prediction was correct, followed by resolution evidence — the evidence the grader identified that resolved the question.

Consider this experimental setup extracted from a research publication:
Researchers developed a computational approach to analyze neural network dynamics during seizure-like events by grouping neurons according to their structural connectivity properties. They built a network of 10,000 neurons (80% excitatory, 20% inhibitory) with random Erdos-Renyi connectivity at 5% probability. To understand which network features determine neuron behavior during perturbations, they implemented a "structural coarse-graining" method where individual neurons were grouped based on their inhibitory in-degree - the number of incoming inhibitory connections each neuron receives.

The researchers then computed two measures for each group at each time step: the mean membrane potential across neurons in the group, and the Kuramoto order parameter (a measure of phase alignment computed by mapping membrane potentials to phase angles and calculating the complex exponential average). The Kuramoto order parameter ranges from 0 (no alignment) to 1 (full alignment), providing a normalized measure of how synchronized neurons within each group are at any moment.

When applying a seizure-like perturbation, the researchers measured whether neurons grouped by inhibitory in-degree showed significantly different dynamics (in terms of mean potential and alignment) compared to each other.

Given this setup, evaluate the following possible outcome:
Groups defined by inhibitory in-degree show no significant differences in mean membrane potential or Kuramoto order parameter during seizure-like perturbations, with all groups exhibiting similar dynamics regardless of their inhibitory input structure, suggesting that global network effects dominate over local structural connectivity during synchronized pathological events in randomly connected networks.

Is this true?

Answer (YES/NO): NO